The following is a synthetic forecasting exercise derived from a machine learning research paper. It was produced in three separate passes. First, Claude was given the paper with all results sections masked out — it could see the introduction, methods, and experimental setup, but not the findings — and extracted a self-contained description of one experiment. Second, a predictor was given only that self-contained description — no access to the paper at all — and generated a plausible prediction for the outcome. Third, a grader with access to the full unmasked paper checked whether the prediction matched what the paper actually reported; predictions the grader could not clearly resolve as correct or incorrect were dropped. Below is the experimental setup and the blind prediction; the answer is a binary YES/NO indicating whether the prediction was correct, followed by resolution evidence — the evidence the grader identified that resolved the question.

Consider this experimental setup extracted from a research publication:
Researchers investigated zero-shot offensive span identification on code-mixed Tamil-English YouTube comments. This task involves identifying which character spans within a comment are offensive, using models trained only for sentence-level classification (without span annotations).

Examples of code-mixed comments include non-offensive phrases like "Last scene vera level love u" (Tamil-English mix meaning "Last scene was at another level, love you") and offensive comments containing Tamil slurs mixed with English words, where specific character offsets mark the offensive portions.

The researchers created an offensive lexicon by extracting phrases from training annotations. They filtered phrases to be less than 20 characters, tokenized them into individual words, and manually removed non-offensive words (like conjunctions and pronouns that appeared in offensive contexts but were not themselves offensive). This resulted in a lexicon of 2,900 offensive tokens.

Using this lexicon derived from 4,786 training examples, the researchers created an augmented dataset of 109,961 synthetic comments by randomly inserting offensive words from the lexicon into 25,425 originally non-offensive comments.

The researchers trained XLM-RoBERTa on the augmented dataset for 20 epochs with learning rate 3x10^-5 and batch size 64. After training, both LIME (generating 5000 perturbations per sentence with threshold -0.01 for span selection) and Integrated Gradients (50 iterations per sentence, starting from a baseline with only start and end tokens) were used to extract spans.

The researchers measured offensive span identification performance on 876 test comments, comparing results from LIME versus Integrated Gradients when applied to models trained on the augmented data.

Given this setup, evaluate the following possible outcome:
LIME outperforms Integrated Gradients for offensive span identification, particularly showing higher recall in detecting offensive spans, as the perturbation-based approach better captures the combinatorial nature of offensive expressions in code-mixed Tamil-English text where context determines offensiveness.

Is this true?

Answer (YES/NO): NO